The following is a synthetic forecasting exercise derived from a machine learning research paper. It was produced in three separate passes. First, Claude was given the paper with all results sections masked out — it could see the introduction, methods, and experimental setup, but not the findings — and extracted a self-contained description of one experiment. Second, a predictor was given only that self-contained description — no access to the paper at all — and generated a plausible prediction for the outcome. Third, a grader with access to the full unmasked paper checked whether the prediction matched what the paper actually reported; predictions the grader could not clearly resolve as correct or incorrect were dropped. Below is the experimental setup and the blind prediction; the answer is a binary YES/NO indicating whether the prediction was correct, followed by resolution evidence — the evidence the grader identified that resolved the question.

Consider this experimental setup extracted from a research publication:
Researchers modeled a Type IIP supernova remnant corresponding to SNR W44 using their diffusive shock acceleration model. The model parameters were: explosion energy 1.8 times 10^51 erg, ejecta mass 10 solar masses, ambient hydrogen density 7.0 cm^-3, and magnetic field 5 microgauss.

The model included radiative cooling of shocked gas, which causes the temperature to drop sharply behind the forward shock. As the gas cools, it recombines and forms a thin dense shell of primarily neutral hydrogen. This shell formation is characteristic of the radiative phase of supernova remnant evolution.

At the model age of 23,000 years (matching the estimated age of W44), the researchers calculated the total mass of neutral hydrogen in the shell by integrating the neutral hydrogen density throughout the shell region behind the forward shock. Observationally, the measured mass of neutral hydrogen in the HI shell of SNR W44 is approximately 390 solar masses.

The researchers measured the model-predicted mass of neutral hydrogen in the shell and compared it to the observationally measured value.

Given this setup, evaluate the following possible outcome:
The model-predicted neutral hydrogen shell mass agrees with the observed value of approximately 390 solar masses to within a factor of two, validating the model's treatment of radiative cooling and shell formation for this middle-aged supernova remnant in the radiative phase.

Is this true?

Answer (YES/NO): YES